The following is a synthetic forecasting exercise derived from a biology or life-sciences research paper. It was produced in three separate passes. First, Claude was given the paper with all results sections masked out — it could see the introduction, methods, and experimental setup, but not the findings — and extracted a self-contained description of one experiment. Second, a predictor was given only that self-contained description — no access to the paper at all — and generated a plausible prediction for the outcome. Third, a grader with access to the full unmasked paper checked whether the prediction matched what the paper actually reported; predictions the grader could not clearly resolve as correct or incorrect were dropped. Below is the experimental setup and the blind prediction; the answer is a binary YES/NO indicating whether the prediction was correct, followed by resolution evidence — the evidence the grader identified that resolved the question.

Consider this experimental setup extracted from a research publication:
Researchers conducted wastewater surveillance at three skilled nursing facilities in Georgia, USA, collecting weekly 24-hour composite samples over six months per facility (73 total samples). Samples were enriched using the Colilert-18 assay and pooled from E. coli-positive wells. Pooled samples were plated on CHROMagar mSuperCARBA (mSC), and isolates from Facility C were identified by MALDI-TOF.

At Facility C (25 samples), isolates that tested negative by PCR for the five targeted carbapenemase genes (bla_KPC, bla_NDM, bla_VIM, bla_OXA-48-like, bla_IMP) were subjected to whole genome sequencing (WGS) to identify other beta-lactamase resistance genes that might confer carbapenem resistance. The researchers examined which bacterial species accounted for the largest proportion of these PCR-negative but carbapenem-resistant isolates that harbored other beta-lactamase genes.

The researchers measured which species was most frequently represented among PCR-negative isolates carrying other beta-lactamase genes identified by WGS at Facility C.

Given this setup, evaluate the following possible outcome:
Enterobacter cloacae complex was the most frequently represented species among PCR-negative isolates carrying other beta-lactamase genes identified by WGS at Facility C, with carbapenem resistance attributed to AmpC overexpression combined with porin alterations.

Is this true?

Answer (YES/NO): NO